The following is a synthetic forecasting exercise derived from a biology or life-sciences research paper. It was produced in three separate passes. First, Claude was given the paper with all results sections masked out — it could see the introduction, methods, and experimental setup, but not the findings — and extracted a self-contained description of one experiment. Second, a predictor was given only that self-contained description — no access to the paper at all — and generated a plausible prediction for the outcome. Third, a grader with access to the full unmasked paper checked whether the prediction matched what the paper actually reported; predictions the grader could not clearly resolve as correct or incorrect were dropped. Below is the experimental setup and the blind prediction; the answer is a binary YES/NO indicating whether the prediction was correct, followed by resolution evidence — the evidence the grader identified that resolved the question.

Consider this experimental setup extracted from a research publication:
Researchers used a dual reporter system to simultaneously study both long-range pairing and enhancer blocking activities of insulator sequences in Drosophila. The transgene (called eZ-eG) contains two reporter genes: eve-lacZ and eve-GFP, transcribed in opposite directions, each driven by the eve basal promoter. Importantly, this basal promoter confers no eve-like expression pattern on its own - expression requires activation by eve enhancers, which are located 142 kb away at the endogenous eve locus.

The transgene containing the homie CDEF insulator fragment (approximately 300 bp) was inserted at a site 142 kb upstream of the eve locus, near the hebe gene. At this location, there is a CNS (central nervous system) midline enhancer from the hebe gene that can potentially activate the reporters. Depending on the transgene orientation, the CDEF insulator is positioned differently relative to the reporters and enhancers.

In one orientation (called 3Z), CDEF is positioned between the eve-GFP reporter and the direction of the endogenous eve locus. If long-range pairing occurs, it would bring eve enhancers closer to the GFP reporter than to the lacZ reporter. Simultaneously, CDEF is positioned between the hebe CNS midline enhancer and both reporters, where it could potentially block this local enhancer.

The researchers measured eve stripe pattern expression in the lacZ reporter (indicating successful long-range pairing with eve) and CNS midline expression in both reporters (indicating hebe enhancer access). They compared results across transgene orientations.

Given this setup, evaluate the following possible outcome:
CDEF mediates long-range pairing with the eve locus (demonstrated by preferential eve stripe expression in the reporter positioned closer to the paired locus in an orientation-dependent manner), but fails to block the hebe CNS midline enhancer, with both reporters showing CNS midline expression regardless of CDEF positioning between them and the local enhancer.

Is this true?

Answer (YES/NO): NO